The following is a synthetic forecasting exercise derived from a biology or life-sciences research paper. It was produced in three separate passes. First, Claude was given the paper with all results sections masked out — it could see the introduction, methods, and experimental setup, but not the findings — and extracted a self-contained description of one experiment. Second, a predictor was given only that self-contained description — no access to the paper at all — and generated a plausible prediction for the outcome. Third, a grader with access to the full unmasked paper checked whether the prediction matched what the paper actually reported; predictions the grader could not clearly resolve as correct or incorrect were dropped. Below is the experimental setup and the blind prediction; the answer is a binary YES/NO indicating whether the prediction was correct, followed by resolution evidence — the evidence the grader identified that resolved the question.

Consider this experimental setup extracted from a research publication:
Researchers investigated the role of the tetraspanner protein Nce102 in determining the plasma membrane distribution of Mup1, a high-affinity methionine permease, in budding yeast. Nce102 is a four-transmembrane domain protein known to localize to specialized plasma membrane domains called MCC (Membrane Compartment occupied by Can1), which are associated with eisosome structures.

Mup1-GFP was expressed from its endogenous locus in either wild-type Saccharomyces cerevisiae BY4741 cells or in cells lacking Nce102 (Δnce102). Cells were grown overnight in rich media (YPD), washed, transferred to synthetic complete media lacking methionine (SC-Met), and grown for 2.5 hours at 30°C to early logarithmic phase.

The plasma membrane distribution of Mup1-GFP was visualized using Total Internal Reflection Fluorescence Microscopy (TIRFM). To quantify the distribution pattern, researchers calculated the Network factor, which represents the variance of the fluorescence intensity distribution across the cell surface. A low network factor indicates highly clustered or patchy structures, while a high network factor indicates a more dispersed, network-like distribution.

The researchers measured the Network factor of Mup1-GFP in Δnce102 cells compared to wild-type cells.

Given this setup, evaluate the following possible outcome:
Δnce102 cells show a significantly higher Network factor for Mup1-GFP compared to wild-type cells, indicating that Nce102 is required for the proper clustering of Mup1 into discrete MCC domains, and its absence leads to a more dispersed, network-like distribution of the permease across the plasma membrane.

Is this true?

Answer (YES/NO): YES